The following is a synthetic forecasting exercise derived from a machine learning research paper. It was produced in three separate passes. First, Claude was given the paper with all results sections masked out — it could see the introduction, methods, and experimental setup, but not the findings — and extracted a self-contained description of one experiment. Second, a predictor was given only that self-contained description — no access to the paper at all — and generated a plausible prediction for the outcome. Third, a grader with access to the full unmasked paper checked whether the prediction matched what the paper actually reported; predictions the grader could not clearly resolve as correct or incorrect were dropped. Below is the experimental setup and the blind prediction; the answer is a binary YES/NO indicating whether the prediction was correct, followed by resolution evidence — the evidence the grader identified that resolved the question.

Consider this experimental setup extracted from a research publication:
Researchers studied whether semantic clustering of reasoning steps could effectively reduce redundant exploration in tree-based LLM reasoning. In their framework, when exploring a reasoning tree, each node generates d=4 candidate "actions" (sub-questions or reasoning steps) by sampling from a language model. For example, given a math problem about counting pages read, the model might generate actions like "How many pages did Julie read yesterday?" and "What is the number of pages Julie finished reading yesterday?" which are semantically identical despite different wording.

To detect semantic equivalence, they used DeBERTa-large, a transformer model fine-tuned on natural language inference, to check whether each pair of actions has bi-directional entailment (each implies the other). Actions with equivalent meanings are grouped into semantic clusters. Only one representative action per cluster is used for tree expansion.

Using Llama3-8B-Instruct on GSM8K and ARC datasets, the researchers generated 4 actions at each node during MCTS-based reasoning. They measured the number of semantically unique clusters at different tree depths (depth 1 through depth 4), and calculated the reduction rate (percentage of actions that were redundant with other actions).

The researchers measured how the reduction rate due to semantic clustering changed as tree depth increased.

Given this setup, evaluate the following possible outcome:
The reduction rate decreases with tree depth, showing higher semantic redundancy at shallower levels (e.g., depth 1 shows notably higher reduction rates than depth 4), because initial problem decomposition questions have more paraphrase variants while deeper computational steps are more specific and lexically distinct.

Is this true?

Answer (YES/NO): NO